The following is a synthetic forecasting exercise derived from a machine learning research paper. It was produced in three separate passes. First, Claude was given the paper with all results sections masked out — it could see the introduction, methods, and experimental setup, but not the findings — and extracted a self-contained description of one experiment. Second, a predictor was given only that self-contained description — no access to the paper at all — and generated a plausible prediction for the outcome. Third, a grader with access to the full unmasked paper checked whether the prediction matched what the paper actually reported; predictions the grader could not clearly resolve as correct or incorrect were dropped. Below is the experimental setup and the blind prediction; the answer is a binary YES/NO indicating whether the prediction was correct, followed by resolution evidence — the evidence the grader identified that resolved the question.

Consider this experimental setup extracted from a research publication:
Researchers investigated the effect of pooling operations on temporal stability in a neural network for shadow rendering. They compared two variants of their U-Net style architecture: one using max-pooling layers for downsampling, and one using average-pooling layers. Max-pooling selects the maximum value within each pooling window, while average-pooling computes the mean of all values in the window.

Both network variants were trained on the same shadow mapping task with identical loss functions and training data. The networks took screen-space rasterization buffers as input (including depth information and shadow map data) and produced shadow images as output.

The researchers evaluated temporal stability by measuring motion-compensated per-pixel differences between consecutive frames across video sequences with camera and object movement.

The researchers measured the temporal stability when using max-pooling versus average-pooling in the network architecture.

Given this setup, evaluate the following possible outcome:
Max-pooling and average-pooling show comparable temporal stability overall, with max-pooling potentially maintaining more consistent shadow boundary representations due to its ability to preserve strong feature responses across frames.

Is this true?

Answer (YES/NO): NO